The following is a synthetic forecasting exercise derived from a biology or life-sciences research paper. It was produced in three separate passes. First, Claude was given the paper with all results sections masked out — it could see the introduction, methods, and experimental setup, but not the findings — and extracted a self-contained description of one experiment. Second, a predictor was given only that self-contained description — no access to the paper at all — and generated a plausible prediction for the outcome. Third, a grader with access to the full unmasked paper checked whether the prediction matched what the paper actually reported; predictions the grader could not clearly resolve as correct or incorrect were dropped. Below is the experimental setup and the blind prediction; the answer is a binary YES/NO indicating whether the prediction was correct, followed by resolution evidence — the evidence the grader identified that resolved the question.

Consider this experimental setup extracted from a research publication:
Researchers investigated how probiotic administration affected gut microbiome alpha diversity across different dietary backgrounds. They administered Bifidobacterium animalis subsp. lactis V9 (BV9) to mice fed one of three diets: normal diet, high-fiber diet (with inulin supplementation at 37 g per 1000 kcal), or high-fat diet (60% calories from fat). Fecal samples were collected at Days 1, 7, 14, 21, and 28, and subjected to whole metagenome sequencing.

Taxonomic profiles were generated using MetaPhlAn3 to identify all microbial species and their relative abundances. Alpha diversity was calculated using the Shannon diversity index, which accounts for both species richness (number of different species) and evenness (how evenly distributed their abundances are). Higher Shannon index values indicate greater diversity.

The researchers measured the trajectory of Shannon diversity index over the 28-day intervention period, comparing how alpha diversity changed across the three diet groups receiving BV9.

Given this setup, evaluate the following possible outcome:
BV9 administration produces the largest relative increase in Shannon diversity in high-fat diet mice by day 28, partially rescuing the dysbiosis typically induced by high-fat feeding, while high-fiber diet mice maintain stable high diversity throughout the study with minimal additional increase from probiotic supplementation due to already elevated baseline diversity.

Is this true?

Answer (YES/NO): NO